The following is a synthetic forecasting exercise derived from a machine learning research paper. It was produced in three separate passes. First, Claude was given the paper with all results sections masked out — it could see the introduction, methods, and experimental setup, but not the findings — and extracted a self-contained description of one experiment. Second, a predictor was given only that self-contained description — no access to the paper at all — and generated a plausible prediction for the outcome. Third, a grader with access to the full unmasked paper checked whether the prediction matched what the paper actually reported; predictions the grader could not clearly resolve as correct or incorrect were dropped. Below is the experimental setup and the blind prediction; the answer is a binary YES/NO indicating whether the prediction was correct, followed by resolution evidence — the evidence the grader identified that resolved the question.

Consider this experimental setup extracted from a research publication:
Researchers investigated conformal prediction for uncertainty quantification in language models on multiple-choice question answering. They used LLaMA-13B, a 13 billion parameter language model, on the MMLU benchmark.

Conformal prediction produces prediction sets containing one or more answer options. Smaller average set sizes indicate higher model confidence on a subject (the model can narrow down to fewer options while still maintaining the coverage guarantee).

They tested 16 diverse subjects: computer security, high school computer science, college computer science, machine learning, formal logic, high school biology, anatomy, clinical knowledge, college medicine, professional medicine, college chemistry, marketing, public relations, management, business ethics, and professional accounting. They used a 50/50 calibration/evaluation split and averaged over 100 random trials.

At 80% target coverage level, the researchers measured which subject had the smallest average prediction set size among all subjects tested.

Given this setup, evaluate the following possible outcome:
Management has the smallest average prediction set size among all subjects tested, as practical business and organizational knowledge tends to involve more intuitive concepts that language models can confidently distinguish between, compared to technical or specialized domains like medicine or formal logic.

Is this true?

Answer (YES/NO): NO